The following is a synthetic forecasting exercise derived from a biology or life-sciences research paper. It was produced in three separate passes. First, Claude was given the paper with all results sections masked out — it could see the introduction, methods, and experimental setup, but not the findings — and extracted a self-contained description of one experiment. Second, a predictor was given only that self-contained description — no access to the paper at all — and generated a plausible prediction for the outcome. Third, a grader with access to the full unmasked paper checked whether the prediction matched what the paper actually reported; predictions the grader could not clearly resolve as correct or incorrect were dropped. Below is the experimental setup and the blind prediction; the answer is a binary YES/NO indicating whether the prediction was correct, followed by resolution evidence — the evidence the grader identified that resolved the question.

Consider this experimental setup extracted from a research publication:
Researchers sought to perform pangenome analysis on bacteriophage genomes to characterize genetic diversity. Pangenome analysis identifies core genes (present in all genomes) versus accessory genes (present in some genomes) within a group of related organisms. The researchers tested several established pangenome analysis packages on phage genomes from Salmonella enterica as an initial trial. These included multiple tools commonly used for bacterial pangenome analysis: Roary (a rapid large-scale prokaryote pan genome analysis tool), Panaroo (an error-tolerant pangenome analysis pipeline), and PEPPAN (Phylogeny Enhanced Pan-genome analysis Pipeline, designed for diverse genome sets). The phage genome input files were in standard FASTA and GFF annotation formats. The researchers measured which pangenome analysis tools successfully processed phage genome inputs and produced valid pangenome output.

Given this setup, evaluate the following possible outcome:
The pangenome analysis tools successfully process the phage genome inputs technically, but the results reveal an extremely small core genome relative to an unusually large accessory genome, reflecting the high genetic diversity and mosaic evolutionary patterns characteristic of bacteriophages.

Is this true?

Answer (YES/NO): NO